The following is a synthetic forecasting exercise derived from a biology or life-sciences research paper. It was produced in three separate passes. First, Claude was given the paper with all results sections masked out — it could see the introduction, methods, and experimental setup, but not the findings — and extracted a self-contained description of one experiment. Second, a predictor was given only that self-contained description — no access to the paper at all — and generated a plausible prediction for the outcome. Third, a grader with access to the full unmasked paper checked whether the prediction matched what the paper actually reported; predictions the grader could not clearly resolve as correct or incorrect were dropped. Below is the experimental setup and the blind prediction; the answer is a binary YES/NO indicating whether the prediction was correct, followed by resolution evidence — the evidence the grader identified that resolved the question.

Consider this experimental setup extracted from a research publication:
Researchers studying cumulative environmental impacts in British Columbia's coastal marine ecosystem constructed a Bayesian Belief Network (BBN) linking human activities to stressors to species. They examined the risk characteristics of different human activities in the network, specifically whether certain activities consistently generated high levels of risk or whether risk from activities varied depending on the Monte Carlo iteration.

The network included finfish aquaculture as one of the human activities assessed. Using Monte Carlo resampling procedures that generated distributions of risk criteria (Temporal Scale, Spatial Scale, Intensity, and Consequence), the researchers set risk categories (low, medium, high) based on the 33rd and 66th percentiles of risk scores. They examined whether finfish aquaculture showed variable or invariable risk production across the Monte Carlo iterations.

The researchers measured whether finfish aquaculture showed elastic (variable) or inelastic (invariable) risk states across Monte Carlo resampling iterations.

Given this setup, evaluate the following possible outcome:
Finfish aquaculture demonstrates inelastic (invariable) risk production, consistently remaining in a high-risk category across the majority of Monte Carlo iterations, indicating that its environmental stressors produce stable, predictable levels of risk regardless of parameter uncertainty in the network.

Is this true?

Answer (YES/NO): YES